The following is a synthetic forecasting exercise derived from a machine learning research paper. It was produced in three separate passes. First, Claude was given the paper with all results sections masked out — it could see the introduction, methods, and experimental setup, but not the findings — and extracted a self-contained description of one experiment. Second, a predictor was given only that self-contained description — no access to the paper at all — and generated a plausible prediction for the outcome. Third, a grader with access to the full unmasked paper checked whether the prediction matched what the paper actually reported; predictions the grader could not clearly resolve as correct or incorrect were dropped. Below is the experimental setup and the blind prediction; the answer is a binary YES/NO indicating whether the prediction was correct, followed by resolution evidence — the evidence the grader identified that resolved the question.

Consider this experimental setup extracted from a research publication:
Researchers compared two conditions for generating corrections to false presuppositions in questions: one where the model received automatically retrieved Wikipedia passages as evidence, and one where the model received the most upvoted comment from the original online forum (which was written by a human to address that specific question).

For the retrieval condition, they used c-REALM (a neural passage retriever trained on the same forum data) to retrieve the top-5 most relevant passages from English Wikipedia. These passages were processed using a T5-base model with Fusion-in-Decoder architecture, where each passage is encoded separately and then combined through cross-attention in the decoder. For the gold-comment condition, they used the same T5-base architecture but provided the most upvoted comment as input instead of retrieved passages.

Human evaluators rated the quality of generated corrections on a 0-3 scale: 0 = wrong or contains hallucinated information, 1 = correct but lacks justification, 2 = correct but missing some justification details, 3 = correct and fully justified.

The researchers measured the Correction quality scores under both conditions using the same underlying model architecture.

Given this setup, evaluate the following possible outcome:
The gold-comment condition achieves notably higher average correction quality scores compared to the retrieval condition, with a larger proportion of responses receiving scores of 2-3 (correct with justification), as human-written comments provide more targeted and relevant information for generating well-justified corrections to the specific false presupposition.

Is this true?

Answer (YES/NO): NO